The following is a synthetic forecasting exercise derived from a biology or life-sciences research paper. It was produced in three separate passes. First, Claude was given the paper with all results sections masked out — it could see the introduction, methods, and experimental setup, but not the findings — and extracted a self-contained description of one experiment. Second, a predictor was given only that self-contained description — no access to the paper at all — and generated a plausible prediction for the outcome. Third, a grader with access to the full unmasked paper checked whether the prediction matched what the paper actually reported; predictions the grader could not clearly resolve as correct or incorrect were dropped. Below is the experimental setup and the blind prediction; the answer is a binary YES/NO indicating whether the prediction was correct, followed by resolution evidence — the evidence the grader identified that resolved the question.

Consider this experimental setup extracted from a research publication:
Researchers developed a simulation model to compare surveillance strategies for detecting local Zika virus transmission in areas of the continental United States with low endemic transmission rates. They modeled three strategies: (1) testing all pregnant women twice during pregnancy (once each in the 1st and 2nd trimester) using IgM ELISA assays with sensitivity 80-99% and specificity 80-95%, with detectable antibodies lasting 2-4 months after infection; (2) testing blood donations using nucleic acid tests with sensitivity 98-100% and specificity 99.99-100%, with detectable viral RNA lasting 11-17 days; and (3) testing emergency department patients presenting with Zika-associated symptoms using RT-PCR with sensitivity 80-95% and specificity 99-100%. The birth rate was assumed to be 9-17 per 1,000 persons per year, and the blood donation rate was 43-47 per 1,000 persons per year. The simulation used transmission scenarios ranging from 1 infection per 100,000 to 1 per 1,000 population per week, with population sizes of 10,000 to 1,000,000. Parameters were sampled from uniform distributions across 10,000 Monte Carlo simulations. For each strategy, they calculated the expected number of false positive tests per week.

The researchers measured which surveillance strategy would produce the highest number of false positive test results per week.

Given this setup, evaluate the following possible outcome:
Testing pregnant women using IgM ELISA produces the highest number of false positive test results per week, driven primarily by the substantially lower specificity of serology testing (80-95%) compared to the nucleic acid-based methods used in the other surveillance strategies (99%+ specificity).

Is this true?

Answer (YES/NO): YES